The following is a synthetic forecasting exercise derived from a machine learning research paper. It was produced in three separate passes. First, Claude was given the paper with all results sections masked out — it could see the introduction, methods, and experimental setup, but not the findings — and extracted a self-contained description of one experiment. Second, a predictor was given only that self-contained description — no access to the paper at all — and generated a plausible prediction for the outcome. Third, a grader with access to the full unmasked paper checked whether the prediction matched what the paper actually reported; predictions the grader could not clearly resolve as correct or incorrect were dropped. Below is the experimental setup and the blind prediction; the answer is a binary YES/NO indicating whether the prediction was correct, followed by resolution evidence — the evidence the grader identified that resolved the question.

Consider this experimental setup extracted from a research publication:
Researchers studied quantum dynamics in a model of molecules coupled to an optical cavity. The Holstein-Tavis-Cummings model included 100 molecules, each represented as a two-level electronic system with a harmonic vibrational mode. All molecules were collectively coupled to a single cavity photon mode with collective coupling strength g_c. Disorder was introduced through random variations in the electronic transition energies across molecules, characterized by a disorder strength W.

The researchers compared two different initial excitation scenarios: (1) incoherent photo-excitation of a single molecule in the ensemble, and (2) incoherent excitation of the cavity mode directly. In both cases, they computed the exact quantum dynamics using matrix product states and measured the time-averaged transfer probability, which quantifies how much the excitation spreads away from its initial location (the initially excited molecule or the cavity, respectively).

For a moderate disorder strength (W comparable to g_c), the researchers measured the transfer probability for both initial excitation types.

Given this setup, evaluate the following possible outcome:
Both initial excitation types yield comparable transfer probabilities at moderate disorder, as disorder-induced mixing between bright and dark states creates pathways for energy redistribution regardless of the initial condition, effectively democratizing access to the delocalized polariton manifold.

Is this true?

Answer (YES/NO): NO